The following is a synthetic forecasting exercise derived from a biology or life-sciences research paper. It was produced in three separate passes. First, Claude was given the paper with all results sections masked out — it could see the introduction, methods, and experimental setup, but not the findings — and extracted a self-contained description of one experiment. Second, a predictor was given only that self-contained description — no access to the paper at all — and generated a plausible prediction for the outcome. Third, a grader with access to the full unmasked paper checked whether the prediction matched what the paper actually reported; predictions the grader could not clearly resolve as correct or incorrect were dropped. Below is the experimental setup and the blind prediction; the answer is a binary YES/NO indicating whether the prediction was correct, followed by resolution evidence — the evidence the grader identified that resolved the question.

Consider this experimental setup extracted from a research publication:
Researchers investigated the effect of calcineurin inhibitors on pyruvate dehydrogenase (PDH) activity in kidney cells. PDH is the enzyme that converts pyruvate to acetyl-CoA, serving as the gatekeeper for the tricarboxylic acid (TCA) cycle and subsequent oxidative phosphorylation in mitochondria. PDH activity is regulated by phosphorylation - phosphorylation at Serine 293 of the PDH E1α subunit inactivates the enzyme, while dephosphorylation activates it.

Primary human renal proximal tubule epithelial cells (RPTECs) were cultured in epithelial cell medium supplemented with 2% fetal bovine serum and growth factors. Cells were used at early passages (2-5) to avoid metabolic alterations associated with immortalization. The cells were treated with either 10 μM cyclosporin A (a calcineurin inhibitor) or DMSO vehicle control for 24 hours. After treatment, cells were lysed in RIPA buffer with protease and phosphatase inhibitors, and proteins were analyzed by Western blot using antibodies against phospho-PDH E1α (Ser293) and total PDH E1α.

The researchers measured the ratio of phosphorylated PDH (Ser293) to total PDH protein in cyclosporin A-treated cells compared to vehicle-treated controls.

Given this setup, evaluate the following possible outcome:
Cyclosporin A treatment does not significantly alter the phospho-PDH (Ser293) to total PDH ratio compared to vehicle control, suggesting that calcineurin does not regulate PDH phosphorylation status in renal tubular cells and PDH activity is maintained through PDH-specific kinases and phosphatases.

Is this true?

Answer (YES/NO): NO